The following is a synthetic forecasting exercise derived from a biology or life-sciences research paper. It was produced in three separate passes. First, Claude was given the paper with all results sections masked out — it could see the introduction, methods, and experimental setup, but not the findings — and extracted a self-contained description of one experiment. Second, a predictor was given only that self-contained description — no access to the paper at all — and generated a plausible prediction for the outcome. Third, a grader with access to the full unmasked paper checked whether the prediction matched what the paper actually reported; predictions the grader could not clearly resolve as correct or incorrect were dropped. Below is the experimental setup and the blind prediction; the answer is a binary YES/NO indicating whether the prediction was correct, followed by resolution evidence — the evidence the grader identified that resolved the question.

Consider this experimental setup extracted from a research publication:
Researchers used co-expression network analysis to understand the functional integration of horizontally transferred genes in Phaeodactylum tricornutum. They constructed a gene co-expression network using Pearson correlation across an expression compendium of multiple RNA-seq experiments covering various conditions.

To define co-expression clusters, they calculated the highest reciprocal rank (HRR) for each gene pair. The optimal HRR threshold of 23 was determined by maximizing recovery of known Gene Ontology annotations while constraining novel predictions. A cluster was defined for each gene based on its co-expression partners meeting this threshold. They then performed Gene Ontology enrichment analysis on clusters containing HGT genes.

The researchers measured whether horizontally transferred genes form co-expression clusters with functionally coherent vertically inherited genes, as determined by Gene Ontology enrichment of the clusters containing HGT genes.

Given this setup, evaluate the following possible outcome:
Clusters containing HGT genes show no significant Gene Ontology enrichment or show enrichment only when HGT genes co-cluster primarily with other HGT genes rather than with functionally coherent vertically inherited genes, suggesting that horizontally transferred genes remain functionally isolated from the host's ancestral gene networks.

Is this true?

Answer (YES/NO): NO